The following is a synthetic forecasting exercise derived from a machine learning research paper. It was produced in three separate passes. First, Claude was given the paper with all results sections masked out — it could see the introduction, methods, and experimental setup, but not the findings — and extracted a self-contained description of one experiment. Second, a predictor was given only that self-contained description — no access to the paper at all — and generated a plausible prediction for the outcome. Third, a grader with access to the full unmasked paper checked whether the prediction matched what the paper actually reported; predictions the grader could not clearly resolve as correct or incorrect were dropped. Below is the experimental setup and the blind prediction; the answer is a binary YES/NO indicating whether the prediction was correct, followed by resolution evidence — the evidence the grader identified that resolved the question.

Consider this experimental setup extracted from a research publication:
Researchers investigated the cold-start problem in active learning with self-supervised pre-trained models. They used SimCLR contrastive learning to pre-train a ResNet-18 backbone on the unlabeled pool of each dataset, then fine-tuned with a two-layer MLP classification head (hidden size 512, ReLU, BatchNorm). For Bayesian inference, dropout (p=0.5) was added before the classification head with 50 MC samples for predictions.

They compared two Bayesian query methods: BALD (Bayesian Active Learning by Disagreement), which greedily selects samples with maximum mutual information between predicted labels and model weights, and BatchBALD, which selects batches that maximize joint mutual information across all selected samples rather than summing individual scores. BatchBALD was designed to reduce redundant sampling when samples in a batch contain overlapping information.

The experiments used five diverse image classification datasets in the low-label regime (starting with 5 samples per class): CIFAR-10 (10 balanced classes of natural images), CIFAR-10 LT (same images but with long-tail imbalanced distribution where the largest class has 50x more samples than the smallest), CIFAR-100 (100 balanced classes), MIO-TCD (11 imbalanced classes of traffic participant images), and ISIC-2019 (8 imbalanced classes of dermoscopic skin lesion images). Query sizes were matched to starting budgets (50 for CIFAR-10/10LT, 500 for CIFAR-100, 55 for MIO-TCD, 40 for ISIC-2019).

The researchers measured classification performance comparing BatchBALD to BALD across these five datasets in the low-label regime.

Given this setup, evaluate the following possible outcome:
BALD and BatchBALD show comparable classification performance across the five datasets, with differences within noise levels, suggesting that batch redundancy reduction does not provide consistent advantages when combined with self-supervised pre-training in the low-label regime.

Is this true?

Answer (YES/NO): NO